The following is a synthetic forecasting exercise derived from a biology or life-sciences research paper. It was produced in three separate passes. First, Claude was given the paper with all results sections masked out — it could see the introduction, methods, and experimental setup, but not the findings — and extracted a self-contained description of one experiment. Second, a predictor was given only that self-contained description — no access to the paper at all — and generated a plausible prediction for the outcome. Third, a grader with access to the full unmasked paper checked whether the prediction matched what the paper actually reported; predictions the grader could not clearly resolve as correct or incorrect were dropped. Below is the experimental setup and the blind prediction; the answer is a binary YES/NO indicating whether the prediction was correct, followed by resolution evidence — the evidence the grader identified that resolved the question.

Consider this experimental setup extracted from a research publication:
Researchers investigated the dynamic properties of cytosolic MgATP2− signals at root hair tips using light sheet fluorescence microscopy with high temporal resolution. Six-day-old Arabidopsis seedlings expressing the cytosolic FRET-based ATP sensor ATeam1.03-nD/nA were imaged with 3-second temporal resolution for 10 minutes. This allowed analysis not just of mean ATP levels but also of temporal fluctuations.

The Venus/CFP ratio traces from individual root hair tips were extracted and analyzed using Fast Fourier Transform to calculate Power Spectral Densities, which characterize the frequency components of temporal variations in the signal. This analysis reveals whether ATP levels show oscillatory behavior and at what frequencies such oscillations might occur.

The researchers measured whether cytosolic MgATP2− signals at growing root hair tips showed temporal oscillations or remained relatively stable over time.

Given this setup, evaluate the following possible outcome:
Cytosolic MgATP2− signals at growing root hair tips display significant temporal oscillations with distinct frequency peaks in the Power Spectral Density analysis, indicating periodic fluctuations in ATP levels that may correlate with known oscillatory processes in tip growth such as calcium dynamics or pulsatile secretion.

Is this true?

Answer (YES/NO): NO